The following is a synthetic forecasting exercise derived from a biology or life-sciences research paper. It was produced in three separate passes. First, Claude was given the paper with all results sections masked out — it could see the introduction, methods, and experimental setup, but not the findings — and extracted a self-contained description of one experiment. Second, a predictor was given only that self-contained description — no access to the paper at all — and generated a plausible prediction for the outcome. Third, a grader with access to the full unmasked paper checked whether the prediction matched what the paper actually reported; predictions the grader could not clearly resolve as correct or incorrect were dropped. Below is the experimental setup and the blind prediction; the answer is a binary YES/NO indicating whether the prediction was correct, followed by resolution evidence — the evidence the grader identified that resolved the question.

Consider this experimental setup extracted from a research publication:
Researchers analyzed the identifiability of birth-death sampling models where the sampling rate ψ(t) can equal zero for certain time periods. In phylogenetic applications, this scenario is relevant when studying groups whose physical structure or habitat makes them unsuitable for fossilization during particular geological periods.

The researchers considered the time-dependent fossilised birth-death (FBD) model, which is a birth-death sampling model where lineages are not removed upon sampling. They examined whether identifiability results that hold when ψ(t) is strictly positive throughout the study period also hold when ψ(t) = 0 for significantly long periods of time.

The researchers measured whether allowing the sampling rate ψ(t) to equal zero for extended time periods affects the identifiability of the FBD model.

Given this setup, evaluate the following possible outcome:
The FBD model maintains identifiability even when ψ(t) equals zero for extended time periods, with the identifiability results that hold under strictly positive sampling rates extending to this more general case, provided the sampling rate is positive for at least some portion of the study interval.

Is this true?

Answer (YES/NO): NO